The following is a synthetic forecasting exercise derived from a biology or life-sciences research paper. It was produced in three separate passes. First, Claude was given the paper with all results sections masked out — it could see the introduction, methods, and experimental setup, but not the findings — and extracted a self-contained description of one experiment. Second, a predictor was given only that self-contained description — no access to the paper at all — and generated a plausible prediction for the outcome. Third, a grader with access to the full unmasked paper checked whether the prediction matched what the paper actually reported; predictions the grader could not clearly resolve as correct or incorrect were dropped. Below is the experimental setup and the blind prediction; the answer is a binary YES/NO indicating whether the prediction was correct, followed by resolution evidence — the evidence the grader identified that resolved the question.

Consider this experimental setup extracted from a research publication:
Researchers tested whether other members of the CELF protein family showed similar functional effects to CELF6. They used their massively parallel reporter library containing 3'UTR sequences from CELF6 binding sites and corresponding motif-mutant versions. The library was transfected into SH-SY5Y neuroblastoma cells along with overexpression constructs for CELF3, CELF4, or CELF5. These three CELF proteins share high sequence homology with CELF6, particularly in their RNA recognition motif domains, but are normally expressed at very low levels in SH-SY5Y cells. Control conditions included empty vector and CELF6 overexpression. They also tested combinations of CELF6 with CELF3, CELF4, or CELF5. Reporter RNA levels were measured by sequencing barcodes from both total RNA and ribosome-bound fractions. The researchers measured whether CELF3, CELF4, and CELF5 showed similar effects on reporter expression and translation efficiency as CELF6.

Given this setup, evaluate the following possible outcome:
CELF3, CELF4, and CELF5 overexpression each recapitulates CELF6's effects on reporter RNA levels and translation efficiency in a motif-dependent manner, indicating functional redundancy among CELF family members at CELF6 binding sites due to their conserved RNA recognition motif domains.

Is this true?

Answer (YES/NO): NO